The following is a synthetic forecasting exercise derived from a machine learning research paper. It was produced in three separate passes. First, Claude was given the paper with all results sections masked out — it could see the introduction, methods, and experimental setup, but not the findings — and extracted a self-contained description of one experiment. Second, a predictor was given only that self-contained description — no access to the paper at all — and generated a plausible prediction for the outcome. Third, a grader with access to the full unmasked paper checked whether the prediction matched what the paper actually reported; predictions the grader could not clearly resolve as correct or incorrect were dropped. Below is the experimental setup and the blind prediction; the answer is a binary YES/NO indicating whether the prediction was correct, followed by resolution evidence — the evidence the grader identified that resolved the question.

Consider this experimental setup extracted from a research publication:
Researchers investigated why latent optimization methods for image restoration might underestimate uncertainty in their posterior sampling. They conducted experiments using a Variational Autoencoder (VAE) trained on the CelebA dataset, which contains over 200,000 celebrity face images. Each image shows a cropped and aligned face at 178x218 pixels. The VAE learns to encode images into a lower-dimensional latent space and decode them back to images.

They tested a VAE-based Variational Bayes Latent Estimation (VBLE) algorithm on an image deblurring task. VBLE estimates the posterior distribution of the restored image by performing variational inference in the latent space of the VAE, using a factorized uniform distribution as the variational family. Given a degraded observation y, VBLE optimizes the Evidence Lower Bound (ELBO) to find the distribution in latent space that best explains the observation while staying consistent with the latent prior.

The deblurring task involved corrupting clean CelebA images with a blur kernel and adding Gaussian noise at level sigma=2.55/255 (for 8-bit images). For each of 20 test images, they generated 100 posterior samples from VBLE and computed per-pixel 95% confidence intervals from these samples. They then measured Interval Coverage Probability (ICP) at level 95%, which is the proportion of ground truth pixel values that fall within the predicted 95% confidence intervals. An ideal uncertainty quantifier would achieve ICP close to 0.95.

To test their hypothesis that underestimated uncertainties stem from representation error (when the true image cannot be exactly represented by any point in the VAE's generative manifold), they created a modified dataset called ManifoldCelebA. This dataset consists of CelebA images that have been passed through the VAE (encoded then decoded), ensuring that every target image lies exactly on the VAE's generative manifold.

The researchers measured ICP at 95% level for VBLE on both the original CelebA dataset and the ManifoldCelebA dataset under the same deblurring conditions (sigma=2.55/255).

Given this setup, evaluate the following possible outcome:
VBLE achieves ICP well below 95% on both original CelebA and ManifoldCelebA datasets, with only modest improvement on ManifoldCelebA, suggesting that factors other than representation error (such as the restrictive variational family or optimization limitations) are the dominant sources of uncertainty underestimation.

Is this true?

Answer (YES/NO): NO